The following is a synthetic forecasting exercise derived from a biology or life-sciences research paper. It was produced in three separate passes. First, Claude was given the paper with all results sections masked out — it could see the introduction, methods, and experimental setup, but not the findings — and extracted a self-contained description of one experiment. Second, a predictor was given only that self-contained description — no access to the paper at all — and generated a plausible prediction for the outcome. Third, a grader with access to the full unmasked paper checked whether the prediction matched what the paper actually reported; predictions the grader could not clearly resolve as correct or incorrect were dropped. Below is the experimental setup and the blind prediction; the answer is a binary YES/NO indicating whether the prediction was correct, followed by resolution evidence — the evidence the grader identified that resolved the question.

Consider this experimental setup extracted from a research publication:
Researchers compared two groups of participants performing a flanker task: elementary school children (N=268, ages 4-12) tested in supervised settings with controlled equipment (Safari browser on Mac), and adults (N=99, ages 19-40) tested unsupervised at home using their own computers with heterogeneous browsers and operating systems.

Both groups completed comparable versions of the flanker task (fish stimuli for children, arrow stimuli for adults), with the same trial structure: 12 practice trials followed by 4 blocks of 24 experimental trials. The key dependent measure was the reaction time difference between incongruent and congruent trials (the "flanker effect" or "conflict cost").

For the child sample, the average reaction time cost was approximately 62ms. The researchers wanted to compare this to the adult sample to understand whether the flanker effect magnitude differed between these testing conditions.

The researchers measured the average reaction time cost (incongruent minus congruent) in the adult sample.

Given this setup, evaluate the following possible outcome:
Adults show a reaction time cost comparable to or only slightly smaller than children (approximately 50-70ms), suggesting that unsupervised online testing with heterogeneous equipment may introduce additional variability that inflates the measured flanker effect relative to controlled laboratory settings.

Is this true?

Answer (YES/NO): NO